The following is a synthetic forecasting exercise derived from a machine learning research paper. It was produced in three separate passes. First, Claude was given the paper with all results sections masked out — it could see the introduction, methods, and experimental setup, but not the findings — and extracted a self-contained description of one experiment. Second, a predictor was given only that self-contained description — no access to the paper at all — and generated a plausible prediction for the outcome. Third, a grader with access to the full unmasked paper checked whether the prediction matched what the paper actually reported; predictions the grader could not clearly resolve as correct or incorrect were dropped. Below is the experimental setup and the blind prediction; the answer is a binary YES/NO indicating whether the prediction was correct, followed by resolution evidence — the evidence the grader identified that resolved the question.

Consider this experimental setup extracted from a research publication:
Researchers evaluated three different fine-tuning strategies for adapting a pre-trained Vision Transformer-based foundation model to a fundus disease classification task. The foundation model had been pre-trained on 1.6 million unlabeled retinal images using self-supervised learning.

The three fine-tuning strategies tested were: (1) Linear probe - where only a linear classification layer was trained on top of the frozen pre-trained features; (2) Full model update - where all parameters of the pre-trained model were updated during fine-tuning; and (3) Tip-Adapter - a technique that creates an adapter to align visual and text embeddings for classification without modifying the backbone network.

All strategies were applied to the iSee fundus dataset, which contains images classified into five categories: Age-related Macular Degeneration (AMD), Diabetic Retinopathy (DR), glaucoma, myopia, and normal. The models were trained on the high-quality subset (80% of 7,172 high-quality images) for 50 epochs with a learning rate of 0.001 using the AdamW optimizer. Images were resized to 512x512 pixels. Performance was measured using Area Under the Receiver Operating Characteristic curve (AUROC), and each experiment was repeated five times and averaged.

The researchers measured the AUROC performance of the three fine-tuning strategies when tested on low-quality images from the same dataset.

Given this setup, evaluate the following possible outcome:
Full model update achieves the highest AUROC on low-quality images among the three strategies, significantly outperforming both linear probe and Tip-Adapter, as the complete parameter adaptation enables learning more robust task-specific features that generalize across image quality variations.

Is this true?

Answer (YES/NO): YES